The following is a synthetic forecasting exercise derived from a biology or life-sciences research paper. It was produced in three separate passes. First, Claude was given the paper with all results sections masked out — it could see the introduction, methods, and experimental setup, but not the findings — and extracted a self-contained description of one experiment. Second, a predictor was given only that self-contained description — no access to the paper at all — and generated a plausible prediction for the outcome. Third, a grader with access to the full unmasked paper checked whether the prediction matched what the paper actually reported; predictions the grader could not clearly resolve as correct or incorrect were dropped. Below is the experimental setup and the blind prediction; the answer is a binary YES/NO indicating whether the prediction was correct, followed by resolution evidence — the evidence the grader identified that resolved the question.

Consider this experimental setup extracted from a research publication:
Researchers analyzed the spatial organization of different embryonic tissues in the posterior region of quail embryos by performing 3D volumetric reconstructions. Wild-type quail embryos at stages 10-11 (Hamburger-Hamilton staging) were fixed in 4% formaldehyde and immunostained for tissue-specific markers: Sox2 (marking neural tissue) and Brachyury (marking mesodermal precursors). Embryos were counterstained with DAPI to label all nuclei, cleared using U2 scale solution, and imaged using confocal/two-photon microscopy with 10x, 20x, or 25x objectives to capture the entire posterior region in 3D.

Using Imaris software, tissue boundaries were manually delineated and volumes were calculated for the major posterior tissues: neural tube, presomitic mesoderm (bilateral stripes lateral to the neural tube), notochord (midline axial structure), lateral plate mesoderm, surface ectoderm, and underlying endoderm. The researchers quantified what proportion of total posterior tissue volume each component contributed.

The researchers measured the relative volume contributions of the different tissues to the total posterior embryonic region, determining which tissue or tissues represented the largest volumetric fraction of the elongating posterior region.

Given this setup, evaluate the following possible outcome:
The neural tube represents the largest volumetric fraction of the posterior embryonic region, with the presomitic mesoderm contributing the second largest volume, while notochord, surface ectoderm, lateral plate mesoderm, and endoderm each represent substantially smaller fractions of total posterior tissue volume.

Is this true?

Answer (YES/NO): NO